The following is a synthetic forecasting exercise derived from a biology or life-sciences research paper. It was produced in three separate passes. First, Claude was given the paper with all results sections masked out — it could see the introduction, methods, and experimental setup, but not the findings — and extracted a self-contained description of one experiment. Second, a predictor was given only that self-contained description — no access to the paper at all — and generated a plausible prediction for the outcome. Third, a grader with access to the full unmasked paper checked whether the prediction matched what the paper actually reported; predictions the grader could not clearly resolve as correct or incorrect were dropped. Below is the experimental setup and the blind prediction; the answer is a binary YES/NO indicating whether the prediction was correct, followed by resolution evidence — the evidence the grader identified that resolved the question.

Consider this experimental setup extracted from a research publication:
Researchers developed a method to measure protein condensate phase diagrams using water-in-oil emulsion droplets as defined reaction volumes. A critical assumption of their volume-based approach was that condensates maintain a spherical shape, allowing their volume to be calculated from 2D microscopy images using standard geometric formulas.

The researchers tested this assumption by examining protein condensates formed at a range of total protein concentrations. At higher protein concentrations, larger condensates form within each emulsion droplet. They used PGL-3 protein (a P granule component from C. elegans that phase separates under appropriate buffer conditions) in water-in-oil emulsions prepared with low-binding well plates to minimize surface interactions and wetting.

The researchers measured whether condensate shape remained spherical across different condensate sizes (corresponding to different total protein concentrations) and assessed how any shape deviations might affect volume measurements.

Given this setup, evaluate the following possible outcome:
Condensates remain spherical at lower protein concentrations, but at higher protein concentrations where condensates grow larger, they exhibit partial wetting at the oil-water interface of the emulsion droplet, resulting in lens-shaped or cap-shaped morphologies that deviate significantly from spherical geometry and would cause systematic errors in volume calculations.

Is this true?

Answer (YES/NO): YES